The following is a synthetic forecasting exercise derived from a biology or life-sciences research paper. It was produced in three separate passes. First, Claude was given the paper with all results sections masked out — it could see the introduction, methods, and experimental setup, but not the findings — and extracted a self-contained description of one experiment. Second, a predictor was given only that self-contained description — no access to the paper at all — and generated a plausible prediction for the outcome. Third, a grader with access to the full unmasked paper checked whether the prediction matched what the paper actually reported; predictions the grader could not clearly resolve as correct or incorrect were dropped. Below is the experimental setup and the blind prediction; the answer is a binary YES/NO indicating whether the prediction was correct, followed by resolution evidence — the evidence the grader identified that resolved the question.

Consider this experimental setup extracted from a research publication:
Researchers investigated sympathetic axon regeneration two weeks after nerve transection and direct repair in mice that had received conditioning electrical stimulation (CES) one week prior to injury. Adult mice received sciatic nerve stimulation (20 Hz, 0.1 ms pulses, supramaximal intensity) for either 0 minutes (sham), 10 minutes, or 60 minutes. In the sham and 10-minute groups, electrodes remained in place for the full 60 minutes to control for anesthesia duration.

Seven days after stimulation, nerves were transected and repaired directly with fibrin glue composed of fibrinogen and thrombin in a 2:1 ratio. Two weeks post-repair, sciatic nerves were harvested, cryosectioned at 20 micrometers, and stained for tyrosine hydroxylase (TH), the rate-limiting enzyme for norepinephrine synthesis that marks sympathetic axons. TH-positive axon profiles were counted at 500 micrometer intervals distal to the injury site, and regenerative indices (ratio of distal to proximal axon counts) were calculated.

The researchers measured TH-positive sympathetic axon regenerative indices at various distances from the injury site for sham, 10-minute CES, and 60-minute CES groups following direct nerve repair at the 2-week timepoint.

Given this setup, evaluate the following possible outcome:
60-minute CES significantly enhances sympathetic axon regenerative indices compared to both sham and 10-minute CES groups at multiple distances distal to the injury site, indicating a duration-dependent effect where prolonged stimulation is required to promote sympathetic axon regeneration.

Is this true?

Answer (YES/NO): NO